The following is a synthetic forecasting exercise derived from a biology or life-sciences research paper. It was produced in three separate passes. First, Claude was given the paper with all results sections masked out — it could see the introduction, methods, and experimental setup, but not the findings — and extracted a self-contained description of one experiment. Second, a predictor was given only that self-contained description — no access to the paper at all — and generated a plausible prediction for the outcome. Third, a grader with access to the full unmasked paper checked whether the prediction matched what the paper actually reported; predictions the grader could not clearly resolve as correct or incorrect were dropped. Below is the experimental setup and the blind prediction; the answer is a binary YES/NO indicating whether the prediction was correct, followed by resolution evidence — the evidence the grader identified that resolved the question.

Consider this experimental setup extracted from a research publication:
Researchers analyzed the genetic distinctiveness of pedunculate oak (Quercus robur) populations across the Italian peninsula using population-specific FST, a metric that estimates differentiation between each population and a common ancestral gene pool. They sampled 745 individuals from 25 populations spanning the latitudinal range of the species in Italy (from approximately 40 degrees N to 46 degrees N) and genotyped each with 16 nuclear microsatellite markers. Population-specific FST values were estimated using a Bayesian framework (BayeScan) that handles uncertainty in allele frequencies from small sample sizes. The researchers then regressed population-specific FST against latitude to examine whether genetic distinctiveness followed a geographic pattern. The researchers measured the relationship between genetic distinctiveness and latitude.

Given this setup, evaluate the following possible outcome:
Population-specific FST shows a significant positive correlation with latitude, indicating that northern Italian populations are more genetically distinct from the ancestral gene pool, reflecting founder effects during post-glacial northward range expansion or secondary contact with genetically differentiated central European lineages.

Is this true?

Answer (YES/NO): NO